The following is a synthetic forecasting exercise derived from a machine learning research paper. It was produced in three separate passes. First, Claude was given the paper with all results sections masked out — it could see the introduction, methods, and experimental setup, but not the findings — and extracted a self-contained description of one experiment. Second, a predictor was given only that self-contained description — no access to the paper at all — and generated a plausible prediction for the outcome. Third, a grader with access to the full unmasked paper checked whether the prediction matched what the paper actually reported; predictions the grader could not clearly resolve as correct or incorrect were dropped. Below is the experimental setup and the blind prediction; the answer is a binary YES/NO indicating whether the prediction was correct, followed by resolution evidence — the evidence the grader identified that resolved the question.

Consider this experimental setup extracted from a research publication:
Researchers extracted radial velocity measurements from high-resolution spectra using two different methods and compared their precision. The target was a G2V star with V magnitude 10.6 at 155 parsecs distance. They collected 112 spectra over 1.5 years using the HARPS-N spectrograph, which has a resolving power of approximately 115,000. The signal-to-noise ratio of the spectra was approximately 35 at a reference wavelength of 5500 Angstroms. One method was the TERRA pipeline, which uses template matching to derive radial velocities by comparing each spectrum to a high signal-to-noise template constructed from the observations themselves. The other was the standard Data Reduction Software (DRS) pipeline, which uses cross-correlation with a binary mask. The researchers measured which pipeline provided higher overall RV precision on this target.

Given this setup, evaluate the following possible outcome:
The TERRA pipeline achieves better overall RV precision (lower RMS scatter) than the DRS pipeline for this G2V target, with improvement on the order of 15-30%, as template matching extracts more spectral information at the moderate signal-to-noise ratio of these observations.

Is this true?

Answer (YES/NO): NO